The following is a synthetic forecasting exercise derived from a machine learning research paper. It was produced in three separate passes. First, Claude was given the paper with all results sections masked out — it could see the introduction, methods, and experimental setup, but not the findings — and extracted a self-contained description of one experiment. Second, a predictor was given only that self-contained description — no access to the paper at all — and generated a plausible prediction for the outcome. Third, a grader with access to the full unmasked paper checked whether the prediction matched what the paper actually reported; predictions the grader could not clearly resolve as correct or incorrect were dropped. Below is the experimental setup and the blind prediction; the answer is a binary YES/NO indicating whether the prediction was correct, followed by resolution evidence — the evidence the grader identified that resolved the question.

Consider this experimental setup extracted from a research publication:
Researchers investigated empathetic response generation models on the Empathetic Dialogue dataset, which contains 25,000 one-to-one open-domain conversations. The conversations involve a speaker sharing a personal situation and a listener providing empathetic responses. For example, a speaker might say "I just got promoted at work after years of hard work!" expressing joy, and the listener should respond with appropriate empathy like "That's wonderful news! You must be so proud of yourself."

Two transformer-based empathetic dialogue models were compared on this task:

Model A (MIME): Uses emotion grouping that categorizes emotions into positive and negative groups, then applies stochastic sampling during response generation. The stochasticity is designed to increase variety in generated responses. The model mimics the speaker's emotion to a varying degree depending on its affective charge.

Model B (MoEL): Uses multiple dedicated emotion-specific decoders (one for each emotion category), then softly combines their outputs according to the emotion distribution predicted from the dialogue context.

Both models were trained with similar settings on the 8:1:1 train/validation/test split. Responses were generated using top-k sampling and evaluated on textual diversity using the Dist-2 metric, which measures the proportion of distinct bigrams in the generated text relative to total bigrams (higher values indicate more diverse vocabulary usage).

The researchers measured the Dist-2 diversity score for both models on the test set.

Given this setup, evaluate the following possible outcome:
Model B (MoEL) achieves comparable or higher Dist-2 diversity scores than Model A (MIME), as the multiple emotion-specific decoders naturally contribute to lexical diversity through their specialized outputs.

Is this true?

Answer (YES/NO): YES